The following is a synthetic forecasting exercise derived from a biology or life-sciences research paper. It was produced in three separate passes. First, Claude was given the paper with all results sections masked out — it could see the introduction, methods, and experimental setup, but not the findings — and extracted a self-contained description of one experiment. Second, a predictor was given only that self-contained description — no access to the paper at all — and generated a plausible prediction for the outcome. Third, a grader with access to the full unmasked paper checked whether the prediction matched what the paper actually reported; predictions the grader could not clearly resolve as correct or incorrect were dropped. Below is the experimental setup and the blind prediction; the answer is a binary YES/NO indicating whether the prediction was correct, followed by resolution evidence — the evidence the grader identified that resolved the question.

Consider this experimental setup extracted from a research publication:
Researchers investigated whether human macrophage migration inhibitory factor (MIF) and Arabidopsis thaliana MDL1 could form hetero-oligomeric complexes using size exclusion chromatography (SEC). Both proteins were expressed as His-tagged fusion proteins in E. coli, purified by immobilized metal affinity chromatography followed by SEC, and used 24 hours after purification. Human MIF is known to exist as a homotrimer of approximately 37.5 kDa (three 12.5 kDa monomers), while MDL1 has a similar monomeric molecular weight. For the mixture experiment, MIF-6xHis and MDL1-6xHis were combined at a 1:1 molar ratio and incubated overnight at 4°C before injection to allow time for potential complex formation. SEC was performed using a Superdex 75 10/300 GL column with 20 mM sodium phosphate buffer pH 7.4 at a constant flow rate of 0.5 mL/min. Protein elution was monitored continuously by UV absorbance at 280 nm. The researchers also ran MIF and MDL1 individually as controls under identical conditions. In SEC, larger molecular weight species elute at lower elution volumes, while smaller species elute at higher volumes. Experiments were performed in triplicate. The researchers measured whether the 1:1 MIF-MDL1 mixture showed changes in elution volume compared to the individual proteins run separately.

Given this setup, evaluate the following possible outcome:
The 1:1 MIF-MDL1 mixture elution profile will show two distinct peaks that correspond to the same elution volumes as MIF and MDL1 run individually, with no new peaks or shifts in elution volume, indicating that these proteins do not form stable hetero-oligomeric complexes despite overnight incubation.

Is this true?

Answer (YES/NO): NO